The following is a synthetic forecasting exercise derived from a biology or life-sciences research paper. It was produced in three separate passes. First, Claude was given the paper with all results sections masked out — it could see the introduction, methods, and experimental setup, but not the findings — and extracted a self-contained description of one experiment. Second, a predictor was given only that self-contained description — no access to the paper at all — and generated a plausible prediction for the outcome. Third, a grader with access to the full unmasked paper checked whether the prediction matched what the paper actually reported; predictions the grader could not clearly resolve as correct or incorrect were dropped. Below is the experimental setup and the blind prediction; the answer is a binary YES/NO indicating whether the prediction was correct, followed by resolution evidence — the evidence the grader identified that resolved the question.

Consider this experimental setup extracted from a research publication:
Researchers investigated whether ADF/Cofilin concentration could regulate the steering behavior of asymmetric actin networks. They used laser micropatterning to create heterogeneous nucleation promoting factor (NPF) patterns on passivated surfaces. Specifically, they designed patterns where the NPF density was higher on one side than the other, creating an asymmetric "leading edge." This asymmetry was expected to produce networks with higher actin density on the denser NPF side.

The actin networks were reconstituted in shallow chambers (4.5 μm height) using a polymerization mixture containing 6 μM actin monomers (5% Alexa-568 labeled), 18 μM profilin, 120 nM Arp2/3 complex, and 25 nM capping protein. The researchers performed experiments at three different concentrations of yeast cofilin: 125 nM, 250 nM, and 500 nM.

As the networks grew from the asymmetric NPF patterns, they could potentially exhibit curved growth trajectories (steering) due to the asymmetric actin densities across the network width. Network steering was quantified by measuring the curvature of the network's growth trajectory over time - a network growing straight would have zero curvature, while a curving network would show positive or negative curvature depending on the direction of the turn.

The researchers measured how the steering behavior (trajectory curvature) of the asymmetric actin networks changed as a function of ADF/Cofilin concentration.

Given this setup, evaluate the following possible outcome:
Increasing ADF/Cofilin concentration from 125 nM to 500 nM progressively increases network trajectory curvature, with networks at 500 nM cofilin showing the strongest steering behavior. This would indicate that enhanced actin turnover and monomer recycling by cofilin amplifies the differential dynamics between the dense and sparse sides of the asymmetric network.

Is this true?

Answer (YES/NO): NO